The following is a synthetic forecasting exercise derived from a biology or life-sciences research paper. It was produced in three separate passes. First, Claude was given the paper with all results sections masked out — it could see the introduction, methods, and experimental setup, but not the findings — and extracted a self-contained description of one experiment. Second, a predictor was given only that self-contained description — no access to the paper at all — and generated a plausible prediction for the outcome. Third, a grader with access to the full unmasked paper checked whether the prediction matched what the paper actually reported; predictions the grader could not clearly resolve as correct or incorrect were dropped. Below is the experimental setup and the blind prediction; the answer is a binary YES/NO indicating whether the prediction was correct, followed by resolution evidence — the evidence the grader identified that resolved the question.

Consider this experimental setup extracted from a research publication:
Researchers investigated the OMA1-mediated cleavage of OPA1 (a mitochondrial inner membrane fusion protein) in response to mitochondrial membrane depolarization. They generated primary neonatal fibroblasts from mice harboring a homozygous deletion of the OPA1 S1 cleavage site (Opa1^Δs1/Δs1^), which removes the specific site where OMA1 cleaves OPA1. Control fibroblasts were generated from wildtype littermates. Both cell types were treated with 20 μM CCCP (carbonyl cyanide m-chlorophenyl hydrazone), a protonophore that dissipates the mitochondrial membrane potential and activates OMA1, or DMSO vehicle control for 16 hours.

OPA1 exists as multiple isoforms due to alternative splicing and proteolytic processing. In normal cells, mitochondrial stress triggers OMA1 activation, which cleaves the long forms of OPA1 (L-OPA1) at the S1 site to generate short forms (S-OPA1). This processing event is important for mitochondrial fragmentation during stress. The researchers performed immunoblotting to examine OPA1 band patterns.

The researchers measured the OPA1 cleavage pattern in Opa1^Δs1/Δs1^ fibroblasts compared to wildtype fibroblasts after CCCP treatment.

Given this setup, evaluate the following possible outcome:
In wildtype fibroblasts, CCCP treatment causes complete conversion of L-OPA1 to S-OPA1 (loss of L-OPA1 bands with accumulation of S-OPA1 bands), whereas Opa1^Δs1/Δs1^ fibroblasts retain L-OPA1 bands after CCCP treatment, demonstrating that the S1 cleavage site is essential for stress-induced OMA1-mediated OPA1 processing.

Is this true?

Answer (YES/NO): NO